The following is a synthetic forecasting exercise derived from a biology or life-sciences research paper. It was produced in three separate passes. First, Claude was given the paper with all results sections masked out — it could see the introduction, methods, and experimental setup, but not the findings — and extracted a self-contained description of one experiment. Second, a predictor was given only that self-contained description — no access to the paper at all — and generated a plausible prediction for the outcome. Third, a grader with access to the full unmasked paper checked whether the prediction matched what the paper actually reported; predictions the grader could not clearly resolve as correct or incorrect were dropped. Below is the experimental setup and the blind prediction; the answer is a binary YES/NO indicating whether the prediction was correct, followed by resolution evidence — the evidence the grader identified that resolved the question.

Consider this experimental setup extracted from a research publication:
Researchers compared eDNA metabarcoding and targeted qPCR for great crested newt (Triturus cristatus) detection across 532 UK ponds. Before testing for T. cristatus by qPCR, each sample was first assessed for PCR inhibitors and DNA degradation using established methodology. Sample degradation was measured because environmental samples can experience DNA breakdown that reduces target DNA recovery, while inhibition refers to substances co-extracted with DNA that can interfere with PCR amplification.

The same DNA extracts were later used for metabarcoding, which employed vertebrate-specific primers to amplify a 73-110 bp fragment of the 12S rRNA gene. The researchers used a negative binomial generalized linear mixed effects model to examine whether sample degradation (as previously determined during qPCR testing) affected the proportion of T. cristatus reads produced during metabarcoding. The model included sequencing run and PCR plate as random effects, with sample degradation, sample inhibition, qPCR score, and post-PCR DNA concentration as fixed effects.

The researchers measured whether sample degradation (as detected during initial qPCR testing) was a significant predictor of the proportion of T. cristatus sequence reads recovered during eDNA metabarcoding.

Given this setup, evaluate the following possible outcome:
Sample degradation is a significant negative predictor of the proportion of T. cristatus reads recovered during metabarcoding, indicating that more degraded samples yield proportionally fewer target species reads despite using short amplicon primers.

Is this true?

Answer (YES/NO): NO